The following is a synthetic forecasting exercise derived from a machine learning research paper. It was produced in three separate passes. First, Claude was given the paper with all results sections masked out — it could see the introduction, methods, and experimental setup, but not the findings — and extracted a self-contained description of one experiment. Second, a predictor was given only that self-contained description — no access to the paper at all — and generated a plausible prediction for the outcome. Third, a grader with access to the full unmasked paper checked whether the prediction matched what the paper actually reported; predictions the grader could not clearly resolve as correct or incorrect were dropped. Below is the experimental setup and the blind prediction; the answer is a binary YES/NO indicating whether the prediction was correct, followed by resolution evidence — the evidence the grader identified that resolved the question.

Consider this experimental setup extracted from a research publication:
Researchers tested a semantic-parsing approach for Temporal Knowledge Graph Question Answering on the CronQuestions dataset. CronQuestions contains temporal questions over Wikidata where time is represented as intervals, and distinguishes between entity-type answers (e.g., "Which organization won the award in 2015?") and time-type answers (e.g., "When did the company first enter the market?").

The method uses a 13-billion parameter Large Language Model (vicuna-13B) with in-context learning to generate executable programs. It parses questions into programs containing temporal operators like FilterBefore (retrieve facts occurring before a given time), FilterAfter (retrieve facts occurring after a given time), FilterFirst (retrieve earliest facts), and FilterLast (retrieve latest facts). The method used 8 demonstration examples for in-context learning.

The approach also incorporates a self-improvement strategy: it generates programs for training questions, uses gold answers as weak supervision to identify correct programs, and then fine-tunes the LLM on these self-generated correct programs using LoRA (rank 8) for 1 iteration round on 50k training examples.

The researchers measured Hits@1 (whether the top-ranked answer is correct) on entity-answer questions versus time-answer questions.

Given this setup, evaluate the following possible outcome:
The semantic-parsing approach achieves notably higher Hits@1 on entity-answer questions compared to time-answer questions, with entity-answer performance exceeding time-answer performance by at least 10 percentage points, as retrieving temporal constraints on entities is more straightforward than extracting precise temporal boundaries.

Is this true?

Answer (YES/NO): NO